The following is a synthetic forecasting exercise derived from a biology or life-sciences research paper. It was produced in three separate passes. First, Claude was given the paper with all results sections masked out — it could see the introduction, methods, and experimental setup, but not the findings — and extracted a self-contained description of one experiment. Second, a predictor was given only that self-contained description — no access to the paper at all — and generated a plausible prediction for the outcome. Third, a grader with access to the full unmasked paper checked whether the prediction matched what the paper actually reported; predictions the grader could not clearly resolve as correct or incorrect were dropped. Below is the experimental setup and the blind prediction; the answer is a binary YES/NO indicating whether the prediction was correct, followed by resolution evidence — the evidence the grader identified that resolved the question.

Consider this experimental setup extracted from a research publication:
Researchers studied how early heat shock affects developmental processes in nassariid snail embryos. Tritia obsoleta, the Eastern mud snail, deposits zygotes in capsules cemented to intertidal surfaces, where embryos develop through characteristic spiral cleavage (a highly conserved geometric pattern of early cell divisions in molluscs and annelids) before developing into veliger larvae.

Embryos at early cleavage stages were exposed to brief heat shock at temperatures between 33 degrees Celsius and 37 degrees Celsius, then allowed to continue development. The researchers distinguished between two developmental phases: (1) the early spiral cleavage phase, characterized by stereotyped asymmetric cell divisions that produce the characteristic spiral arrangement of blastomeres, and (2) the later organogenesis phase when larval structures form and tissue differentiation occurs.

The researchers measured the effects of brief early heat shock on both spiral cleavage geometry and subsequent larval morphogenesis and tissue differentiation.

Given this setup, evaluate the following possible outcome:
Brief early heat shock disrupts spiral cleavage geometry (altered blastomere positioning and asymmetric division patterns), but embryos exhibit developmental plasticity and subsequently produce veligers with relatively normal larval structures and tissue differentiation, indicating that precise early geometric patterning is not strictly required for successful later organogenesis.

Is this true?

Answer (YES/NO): NO